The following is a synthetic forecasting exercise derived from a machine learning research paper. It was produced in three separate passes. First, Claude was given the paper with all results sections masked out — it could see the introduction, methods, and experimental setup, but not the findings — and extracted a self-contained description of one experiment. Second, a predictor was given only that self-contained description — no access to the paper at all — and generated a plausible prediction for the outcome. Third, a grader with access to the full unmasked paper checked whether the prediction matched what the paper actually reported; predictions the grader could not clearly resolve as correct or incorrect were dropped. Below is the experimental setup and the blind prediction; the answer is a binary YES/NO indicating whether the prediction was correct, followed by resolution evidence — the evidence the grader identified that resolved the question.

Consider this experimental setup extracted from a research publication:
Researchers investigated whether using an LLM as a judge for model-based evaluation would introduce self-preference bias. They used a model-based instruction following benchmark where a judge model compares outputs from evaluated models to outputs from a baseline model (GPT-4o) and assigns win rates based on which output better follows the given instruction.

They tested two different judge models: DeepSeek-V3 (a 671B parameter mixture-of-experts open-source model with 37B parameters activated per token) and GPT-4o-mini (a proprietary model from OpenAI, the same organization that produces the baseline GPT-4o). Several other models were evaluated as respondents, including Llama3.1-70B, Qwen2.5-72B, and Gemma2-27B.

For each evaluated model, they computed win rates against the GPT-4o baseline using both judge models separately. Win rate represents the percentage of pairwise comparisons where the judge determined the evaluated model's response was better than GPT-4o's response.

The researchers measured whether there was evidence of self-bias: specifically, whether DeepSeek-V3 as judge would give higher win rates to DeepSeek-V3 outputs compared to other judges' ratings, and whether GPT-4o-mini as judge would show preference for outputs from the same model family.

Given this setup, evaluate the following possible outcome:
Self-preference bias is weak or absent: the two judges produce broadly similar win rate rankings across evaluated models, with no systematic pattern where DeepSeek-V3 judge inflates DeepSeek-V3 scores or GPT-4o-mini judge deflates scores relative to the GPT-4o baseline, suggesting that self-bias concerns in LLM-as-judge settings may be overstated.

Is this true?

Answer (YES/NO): NO